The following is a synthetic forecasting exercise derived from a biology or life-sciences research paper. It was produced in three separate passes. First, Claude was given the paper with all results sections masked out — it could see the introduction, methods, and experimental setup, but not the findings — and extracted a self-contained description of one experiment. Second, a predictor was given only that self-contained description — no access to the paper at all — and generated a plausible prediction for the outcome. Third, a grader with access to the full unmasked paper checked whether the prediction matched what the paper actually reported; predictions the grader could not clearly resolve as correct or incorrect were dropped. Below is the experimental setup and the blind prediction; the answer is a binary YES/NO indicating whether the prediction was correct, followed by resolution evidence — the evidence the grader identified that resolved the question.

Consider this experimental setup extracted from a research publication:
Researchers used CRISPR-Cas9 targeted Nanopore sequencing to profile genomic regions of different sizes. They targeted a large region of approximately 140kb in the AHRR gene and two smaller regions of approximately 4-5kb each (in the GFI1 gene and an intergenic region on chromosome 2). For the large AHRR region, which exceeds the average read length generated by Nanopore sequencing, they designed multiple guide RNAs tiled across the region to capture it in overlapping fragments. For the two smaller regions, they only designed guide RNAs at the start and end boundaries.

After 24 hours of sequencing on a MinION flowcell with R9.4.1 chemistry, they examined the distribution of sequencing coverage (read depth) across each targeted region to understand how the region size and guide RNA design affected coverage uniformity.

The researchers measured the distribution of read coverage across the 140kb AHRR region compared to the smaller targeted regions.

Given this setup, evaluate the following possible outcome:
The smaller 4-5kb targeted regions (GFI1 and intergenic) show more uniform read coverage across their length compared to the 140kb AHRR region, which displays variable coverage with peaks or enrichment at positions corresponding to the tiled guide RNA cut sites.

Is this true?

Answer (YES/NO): YES